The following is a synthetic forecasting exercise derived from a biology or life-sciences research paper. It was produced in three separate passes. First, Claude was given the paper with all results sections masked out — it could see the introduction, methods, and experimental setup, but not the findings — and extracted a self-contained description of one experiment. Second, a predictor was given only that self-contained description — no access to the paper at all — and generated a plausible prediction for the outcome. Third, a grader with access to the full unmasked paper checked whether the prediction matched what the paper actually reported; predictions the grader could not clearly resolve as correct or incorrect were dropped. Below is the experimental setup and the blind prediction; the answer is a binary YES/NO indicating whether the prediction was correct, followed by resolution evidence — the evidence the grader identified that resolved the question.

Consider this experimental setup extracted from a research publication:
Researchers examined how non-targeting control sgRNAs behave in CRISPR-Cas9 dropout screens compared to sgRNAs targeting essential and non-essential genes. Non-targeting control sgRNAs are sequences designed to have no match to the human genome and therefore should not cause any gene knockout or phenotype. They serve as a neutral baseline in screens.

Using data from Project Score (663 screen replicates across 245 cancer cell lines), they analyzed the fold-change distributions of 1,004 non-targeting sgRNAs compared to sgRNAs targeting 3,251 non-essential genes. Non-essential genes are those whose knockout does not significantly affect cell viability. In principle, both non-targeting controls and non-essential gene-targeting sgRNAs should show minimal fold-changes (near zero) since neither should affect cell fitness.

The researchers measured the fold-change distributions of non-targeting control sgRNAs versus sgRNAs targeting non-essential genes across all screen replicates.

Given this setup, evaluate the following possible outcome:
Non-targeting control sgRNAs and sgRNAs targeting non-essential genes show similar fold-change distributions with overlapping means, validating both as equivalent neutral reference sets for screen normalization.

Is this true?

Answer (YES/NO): NO